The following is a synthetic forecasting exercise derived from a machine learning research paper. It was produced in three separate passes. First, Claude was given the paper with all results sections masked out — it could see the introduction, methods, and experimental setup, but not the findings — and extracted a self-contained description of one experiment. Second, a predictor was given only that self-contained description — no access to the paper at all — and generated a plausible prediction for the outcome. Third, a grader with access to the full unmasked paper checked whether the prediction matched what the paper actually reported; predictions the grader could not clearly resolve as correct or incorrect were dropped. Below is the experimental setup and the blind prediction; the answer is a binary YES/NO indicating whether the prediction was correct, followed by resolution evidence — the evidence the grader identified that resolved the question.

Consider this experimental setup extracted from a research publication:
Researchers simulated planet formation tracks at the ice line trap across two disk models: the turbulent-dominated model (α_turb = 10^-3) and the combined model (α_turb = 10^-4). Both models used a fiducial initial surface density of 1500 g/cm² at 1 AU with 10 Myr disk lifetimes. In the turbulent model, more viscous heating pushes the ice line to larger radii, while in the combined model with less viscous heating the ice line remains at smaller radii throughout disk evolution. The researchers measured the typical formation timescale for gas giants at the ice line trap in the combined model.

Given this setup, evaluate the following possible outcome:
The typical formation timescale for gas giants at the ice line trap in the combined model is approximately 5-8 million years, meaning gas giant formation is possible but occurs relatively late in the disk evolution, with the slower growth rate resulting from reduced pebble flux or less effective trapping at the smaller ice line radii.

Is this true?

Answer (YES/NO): NO